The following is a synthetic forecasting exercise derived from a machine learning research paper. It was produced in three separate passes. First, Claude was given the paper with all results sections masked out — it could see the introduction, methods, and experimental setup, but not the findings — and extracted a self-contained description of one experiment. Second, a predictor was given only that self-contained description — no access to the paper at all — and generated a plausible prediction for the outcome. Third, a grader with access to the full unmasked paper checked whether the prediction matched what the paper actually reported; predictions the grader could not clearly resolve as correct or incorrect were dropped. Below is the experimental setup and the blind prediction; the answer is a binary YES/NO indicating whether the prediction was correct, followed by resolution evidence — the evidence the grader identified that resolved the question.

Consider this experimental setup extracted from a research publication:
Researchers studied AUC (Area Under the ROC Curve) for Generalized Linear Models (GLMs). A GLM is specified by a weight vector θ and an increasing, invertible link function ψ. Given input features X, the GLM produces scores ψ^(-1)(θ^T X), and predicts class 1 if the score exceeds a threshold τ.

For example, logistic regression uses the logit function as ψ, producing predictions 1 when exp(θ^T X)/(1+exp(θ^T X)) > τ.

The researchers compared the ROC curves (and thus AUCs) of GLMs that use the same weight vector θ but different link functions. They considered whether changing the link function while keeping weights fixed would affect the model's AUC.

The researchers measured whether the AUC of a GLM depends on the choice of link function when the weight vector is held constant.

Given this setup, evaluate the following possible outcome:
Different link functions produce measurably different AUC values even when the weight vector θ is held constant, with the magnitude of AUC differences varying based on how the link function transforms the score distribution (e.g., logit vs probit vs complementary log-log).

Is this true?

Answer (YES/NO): NO